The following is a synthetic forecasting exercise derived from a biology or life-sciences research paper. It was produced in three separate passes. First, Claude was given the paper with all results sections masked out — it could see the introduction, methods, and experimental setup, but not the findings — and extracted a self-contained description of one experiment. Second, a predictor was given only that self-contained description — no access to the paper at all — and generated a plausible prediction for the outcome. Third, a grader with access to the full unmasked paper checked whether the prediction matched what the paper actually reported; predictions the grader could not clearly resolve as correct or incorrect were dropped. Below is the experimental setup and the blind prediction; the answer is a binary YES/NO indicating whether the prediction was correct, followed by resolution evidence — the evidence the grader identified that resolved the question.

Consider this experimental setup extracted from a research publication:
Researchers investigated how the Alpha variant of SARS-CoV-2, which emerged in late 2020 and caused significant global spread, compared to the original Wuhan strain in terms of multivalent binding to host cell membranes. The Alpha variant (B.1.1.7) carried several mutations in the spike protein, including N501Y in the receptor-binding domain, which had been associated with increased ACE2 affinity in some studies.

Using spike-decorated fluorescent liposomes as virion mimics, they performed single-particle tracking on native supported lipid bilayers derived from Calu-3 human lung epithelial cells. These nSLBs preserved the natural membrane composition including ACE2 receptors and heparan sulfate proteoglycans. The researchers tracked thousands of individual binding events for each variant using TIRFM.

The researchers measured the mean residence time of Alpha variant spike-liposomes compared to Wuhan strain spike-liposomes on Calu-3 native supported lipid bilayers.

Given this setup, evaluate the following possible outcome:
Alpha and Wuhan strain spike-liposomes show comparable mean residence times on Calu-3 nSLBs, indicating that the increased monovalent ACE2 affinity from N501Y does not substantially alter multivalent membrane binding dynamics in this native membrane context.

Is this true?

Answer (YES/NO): NO